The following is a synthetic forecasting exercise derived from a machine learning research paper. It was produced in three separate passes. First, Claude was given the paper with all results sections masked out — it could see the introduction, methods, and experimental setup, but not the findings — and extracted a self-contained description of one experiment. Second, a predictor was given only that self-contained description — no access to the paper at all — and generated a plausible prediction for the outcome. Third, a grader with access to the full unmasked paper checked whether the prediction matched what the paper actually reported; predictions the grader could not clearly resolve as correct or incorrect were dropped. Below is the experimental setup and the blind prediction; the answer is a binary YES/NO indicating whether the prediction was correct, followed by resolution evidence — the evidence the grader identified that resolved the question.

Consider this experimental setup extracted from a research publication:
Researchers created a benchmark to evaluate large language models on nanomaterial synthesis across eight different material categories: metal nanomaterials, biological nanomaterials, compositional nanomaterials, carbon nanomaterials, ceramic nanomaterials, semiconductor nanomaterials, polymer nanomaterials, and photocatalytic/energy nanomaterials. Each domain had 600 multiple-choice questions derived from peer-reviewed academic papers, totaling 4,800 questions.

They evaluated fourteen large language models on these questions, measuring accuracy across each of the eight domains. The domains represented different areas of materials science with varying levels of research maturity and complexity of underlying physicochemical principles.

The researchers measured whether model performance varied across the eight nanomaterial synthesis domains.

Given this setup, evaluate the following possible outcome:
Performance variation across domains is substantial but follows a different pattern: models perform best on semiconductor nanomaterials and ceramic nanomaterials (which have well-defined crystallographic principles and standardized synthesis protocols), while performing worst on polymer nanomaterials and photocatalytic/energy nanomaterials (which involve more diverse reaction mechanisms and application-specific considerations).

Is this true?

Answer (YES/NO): NO